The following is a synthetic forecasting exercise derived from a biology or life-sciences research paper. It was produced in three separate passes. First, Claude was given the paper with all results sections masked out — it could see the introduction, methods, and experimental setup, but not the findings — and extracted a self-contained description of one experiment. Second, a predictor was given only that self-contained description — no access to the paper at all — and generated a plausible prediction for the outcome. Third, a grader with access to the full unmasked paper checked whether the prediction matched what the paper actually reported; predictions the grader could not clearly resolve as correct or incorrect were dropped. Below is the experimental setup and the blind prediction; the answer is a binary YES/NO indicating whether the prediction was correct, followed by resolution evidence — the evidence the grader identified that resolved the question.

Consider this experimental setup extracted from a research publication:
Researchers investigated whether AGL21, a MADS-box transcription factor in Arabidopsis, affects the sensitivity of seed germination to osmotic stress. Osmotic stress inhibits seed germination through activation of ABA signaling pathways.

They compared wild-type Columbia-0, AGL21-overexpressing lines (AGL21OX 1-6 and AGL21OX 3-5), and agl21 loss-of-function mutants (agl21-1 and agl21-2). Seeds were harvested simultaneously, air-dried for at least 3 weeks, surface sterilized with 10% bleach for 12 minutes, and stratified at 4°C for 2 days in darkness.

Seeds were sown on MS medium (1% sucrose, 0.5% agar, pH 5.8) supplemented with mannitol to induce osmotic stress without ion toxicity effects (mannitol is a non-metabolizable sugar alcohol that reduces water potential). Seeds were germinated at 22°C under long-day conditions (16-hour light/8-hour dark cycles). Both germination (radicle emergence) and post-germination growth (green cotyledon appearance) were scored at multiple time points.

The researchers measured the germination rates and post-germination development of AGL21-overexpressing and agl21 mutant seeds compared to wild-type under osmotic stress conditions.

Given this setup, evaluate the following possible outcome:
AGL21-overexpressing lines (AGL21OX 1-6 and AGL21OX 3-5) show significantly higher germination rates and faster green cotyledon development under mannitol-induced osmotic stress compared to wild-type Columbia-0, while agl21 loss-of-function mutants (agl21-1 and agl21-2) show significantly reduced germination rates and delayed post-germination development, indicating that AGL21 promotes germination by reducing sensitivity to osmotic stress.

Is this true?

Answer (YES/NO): NO